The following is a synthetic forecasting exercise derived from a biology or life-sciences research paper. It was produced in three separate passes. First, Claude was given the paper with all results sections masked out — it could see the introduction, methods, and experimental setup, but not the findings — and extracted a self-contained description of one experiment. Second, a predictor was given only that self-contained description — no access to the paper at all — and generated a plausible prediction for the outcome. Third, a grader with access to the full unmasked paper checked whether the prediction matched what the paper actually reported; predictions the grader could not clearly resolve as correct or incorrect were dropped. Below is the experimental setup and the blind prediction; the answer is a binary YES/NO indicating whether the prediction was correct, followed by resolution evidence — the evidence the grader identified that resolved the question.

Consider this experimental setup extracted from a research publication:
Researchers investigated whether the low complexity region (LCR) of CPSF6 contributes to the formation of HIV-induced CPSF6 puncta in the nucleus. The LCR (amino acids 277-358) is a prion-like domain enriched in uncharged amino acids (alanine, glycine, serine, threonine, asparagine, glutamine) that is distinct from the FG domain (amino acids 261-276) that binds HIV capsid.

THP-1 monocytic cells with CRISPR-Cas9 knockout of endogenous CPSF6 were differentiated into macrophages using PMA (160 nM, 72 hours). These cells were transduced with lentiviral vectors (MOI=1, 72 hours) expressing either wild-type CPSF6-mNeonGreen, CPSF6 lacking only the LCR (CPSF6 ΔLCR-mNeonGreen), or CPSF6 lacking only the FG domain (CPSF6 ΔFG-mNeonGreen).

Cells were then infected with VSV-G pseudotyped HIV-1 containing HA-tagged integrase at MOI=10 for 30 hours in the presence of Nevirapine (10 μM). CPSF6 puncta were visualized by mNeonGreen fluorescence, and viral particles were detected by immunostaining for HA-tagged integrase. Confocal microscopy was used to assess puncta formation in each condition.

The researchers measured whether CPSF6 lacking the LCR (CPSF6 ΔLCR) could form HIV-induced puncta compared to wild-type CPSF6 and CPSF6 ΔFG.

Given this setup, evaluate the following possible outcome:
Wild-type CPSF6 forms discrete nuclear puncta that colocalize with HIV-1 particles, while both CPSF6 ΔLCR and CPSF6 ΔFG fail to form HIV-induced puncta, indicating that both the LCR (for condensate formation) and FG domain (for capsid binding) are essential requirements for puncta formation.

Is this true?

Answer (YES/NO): NO